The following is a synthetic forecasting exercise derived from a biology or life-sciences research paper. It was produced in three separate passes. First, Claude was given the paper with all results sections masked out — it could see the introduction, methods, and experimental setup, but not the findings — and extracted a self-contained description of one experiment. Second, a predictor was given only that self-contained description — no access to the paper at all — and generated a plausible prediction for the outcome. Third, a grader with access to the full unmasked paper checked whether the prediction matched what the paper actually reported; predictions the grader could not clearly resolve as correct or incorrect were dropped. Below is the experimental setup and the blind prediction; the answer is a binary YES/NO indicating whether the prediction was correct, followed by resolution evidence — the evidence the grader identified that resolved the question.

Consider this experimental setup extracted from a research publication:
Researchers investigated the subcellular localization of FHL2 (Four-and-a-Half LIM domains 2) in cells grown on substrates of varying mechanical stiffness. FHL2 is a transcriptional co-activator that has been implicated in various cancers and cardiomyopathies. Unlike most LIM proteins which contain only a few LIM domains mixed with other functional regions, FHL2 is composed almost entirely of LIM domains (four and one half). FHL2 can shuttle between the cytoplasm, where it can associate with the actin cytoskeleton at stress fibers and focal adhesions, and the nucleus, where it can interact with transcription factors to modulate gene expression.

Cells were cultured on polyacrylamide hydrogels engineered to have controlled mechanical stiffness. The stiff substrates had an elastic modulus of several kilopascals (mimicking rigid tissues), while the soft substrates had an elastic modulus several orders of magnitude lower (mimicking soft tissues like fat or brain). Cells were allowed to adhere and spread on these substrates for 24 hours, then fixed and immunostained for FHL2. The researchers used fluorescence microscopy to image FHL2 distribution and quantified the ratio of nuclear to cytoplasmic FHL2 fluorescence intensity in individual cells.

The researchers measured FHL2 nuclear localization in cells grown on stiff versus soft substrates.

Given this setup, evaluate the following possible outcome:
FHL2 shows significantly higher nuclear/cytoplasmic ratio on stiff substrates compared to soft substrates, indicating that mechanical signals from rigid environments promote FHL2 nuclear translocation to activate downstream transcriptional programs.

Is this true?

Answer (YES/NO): NO